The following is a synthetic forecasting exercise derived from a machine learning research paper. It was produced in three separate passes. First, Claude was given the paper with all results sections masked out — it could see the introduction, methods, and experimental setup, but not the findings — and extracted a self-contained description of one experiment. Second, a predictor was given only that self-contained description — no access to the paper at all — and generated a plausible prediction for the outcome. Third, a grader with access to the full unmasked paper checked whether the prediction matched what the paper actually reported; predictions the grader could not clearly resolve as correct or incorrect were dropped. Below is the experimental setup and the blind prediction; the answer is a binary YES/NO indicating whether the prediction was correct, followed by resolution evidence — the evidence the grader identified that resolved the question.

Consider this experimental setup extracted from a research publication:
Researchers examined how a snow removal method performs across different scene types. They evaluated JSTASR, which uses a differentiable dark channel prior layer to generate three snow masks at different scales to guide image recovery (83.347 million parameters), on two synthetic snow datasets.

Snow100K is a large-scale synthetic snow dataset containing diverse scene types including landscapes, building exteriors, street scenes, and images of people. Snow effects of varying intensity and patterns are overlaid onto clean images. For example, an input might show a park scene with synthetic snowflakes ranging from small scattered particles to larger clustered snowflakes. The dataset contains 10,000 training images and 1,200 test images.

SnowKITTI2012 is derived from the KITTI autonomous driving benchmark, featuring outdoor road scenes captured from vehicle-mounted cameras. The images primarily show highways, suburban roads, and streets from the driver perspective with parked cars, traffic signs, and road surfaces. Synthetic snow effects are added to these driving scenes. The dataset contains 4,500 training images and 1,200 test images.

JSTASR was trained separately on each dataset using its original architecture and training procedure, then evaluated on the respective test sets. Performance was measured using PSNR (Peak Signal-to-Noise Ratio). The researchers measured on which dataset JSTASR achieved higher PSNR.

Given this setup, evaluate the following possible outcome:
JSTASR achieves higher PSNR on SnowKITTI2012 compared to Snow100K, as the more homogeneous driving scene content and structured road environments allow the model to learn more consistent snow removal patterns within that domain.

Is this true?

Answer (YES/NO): NO